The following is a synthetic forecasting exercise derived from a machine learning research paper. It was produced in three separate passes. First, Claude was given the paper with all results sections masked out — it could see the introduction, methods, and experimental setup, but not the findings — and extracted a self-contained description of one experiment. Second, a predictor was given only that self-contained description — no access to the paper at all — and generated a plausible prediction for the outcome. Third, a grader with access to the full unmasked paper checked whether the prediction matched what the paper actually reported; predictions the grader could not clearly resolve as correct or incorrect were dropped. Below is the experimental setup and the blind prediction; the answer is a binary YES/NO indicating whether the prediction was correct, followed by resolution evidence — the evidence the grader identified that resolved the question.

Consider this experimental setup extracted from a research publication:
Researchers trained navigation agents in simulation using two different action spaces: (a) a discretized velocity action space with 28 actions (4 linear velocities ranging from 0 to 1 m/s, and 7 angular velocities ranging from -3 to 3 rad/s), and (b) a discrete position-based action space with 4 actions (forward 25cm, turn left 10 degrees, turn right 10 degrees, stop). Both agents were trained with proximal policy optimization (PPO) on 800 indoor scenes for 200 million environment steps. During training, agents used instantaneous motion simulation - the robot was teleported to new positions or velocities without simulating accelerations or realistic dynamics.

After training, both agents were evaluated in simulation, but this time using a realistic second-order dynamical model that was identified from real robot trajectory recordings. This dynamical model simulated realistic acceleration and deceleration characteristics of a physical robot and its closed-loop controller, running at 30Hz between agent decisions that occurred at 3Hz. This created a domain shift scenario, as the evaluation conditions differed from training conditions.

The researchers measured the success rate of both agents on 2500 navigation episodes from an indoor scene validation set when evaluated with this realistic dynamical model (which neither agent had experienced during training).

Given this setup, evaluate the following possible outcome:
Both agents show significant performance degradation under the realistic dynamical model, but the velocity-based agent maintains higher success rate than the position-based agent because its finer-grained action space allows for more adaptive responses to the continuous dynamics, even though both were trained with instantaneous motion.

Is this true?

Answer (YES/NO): NO